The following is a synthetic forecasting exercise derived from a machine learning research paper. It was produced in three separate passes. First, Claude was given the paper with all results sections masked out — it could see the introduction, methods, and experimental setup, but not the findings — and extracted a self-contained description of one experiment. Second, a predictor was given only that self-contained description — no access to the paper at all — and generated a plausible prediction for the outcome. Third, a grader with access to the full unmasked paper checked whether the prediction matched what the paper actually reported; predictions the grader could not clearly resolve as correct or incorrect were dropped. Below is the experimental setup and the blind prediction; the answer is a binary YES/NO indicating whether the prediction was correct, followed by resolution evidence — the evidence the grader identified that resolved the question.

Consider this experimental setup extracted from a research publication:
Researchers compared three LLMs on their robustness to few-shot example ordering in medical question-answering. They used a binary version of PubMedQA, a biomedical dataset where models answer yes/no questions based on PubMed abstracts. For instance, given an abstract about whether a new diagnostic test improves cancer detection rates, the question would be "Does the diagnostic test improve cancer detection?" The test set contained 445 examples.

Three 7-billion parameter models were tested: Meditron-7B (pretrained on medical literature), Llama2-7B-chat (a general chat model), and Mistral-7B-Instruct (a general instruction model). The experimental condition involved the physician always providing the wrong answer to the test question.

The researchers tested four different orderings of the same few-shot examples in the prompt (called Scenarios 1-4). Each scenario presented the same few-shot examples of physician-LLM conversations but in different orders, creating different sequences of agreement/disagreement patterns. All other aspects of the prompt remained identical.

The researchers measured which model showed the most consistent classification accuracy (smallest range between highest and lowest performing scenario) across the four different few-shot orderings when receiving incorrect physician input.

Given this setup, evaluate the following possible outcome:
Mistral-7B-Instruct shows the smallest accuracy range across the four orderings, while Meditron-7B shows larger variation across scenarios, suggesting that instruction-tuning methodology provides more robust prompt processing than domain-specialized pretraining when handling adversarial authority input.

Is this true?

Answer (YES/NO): YES